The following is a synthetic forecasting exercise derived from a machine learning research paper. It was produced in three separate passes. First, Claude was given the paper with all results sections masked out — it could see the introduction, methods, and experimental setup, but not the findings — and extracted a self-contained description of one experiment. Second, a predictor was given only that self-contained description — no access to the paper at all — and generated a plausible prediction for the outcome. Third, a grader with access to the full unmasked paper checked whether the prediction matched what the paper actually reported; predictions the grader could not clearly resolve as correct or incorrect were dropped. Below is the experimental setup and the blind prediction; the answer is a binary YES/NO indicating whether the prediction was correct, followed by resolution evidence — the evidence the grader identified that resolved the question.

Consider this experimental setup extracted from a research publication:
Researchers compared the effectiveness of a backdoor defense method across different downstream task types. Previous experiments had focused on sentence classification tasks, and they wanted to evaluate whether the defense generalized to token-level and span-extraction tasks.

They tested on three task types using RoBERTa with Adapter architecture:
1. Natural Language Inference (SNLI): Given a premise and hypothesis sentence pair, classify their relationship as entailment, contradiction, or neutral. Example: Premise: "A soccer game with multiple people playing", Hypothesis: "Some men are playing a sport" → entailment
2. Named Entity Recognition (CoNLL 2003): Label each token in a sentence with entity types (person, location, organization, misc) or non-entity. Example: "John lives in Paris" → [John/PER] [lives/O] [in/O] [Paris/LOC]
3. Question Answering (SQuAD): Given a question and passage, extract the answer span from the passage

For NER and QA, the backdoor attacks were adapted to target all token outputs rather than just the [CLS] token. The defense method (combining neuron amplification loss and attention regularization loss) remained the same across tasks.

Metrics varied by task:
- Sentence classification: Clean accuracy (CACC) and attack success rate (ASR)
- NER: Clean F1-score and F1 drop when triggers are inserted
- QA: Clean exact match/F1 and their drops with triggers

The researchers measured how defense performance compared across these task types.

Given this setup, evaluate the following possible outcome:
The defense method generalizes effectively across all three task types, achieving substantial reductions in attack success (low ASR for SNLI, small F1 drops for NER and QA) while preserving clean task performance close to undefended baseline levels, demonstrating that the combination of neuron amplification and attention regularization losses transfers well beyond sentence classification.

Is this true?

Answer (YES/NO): YES